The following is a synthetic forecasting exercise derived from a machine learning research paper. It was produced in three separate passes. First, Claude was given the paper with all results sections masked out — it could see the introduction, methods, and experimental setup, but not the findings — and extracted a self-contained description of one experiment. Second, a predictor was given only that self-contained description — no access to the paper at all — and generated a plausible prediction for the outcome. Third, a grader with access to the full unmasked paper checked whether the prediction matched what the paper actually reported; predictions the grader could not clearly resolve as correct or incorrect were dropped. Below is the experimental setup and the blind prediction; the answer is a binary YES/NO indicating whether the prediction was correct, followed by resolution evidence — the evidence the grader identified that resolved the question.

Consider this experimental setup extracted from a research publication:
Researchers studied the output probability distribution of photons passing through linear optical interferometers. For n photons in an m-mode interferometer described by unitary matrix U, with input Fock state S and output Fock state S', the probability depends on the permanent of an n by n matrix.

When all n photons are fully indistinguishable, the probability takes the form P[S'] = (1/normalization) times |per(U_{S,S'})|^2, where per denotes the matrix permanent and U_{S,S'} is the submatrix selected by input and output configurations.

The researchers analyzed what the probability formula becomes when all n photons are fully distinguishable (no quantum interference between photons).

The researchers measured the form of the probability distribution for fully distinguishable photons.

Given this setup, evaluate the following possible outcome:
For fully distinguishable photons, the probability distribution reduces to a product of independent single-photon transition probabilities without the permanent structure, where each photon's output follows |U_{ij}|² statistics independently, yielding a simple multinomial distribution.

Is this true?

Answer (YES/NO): NO